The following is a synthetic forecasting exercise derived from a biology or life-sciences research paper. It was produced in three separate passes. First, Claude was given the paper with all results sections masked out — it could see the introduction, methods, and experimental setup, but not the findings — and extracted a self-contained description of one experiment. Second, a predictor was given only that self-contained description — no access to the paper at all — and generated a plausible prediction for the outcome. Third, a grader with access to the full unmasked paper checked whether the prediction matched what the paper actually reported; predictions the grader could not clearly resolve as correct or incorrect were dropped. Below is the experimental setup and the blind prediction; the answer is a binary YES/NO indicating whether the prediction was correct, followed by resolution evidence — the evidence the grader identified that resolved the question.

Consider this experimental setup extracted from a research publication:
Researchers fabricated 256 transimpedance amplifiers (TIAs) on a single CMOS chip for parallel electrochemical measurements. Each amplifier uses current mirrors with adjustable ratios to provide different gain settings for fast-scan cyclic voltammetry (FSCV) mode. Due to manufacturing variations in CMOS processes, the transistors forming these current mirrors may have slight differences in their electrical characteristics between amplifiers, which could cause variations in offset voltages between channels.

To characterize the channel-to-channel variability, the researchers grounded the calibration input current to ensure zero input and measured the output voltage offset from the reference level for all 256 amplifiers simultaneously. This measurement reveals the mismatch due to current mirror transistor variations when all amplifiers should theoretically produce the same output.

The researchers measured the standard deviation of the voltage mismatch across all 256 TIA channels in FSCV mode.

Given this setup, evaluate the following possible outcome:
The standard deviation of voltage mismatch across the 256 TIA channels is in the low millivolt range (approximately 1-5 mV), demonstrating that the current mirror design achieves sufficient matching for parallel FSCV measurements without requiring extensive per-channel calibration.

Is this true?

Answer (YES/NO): NO